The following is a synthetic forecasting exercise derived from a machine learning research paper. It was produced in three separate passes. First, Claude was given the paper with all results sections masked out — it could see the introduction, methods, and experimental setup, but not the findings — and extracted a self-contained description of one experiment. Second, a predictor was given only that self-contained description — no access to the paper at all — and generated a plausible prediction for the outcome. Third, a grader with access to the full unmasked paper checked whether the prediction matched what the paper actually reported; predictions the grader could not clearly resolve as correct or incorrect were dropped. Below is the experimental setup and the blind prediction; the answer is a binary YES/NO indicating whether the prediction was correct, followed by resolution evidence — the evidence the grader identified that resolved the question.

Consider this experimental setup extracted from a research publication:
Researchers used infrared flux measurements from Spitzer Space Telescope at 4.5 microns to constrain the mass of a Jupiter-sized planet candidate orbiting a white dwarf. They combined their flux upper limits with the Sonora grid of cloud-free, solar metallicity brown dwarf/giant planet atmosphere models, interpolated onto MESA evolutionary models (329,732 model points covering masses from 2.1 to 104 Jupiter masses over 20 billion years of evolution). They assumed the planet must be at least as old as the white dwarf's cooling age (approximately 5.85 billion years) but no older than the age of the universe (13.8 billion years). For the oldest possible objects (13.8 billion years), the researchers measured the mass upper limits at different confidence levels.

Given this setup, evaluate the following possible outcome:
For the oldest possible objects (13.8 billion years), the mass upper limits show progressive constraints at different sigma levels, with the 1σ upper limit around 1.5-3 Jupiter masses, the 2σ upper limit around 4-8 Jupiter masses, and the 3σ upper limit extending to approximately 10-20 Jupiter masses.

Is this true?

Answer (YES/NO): NO